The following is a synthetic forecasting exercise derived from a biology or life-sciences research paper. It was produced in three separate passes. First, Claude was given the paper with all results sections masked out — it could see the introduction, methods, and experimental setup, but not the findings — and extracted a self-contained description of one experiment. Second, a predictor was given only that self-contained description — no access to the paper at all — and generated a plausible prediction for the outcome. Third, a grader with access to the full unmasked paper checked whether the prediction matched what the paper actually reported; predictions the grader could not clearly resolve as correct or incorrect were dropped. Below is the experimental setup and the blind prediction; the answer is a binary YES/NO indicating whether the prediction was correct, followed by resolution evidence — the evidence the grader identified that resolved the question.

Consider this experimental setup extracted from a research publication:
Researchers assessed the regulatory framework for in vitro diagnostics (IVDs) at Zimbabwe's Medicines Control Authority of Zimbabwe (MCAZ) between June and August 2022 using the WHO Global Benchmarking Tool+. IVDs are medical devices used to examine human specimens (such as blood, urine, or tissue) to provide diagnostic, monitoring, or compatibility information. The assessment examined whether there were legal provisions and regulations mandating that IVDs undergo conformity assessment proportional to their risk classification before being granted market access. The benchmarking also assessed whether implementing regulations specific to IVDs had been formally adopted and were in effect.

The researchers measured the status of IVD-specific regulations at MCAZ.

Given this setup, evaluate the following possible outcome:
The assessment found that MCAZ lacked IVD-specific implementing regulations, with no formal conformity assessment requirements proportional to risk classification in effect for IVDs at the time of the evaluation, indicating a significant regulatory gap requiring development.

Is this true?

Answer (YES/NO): YES